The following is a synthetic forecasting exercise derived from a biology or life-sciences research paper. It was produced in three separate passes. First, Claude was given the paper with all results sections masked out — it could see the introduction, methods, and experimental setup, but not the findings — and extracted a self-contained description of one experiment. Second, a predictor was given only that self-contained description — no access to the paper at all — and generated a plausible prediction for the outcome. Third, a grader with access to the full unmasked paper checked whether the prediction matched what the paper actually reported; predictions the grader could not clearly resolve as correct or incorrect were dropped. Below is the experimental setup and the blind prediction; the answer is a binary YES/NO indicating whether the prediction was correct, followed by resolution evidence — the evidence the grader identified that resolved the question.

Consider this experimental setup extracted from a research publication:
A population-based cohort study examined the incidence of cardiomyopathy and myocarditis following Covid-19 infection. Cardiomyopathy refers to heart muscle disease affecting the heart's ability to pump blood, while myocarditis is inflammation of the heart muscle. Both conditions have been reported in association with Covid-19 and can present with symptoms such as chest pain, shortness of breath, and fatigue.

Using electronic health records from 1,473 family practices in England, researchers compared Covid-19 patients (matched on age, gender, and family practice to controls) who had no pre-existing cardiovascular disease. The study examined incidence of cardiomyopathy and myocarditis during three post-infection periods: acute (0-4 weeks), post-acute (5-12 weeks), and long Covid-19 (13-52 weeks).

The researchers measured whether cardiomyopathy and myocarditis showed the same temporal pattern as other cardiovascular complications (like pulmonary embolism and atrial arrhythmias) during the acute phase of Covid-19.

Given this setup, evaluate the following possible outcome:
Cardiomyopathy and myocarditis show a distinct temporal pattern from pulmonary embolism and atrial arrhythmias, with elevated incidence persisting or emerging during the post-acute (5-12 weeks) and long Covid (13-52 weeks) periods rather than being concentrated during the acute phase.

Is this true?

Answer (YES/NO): NO